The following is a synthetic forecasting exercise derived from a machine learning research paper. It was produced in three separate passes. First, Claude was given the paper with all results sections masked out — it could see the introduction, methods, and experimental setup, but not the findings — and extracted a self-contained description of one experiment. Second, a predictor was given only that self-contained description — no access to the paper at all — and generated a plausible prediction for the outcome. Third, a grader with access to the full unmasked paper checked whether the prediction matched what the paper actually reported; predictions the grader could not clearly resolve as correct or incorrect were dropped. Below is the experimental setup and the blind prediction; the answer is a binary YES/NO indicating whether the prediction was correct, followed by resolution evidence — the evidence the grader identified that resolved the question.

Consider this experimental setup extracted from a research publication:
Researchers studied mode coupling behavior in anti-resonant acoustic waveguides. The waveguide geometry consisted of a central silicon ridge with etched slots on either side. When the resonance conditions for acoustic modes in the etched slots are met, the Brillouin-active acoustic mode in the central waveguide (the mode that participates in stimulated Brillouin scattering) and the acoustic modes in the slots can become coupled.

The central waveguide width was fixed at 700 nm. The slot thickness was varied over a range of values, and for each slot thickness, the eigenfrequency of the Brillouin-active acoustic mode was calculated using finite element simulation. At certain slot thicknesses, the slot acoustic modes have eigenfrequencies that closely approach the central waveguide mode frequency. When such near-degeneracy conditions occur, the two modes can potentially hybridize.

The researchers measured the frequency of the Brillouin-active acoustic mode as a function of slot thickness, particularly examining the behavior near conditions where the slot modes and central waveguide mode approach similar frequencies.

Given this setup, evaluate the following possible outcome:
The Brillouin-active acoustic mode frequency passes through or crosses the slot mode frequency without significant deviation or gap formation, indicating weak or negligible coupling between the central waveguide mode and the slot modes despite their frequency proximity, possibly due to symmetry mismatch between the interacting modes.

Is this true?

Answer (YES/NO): NO